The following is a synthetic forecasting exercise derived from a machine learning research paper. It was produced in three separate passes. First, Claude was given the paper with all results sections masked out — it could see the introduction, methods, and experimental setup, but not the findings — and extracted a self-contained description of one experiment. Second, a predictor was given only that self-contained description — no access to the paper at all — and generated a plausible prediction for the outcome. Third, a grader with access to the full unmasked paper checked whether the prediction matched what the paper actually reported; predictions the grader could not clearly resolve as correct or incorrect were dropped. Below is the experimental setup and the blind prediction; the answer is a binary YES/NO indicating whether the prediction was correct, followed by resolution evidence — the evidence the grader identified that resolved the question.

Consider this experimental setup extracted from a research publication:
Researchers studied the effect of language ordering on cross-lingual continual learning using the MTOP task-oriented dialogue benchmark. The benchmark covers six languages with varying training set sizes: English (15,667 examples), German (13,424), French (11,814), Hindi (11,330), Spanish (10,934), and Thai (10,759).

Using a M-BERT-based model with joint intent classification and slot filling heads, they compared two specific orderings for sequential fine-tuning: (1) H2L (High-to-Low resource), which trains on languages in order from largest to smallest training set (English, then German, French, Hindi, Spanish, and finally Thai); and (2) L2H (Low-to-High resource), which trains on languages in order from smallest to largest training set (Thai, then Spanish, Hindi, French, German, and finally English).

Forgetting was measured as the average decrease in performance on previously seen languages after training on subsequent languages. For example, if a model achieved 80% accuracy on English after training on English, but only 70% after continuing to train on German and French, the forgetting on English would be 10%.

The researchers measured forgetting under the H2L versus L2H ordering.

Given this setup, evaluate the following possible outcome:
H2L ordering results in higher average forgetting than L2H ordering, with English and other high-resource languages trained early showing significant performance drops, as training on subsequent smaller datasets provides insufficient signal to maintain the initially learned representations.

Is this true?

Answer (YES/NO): NO